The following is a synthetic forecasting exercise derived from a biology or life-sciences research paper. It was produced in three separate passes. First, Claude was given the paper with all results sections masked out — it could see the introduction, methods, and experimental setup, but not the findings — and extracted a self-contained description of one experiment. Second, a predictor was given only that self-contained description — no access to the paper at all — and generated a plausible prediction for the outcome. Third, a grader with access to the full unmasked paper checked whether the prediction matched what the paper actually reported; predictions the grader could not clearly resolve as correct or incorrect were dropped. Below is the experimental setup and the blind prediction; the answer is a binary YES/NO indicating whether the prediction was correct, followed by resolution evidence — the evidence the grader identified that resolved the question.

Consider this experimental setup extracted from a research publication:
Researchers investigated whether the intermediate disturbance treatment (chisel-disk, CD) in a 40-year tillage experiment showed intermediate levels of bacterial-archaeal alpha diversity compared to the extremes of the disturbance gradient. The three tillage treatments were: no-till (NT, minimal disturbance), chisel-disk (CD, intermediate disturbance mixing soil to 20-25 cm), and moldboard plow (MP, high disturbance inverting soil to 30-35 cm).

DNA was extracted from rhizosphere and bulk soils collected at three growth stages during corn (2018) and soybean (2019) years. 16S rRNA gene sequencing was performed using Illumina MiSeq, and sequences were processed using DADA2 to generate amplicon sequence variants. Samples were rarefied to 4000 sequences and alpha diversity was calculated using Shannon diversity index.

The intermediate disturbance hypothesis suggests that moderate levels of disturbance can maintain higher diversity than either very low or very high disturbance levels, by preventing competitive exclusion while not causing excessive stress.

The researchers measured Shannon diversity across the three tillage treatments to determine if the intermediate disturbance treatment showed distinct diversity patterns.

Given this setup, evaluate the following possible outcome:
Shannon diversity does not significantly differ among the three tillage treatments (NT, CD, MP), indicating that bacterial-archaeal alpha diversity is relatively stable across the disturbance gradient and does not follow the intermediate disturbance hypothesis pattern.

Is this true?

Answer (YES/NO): YES